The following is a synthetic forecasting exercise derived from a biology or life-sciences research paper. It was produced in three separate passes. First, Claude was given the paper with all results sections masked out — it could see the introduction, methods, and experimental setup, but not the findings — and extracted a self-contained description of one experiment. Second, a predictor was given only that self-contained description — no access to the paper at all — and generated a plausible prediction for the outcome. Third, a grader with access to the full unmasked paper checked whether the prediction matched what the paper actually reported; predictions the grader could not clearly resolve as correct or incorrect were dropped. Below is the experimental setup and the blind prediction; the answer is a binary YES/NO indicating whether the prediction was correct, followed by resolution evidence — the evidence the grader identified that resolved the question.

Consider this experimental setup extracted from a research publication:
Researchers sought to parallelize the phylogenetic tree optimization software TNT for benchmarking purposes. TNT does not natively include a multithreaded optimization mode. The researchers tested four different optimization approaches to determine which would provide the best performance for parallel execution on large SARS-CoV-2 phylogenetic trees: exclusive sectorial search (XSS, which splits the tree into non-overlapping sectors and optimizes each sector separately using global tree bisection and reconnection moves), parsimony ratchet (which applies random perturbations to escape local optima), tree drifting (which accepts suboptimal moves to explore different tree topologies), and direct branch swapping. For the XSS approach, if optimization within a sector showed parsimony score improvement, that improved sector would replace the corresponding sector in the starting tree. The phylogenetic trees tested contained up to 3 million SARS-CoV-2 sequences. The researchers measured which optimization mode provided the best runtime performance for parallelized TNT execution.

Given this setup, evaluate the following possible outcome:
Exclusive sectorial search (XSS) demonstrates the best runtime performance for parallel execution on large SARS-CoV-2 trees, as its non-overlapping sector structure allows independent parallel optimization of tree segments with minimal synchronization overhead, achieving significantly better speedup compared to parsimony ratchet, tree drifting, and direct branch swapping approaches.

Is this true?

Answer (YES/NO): YES